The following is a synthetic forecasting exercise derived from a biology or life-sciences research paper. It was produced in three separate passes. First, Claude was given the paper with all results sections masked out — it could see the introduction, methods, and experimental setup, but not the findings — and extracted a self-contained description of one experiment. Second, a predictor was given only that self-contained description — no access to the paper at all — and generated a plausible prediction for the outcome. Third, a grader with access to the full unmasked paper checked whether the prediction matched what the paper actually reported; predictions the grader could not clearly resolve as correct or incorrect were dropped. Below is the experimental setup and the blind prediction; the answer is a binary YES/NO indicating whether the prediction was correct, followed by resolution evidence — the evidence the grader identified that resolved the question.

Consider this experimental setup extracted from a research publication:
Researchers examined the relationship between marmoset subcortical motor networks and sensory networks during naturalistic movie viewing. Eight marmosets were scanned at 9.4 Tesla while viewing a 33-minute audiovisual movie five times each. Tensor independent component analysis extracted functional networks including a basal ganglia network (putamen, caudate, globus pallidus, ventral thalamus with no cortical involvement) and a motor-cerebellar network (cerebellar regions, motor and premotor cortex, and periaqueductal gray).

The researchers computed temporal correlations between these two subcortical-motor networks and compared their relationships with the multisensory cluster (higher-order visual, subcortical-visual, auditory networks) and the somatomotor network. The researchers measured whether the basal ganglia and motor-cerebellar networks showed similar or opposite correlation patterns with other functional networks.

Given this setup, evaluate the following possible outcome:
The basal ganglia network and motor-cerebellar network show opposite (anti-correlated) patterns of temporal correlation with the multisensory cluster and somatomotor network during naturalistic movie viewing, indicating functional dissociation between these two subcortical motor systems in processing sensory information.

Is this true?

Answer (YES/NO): YES